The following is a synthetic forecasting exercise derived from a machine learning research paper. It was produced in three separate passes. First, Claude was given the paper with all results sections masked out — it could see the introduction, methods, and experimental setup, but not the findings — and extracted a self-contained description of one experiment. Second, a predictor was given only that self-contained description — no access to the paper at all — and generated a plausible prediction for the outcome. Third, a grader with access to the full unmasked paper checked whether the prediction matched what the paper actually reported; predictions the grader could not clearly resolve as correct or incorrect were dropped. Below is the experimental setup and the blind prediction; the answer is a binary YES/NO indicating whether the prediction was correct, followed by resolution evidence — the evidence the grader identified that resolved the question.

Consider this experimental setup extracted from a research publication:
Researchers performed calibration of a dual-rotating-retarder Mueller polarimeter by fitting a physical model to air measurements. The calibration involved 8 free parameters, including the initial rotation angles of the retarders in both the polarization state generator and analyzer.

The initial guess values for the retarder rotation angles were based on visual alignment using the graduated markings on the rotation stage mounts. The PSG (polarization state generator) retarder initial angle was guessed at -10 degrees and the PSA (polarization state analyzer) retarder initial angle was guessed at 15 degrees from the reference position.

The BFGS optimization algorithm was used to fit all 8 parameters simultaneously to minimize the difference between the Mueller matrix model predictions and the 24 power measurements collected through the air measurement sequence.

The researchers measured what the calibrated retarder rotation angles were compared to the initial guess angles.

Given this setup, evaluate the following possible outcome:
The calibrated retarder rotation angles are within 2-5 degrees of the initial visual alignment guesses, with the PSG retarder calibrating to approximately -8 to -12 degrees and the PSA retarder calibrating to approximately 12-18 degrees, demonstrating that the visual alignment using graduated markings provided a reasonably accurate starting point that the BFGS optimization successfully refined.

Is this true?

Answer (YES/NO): NO